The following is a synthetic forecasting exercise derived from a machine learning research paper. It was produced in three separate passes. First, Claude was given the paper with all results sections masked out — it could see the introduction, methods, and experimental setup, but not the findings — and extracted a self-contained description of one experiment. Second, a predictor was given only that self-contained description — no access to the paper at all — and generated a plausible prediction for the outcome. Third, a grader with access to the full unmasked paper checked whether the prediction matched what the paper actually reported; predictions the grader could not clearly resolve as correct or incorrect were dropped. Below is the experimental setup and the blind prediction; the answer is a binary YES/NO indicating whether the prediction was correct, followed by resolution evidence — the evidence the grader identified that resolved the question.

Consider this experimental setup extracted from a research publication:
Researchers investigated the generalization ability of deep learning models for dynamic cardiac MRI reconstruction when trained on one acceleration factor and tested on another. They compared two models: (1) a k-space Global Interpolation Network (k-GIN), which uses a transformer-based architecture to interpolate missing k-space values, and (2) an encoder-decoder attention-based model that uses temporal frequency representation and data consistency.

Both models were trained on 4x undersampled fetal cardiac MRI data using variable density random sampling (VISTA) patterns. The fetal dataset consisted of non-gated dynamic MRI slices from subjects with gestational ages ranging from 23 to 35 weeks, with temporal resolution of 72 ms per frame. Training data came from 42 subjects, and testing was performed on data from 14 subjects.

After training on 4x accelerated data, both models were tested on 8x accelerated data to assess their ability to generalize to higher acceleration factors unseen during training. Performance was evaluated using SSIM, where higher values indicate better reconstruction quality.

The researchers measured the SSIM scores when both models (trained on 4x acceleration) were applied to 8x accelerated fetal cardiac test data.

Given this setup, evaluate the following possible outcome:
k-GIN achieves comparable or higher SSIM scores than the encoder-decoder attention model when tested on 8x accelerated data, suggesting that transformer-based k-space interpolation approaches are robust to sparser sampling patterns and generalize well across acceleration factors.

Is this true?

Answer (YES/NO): YES